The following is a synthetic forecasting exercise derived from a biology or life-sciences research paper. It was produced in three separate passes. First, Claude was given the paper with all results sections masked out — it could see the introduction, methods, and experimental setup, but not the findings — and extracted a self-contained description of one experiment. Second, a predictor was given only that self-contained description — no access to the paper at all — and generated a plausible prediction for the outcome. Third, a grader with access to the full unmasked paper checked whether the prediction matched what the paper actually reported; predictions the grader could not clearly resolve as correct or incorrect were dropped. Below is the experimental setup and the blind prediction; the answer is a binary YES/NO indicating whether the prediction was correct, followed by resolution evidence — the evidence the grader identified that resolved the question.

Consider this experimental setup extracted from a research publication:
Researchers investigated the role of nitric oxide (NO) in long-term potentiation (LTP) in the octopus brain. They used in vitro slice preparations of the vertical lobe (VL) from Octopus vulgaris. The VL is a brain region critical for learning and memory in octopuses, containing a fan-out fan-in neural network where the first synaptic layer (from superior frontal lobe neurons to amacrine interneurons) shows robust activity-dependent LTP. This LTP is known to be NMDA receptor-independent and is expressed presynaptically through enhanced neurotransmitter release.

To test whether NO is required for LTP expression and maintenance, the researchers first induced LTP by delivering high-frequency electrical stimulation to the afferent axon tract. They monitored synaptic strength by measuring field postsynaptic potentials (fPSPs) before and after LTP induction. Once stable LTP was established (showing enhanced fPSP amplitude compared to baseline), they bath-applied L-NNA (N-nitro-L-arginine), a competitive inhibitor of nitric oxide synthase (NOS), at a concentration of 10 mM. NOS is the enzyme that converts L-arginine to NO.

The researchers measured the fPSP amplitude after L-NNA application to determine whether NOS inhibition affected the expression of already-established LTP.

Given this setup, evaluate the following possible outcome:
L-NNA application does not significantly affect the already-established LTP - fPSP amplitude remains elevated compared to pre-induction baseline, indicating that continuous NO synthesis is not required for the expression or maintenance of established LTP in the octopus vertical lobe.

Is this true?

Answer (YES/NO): NO